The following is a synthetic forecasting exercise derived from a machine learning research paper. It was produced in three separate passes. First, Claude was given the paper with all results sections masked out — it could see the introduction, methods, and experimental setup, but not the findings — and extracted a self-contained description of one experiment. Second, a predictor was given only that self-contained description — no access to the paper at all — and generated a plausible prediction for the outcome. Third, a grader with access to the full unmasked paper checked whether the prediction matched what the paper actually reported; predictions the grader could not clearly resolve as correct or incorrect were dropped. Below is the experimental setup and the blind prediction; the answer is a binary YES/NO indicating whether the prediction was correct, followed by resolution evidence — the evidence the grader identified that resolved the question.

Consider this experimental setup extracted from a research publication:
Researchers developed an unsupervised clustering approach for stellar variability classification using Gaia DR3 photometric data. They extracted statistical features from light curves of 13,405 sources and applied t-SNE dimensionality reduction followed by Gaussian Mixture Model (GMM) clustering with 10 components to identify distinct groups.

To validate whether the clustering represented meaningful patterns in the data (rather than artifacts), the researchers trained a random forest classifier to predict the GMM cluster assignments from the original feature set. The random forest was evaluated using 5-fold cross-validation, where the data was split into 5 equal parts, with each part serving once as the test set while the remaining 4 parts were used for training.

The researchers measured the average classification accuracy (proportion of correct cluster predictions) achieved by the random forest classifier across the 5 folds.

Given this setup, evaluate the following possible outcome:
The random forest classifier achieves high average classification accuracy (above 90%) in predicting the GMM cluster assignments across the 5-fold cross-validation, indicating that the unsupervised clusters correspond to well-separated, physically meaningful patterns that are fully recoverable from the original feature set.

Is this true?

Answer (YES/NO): NO